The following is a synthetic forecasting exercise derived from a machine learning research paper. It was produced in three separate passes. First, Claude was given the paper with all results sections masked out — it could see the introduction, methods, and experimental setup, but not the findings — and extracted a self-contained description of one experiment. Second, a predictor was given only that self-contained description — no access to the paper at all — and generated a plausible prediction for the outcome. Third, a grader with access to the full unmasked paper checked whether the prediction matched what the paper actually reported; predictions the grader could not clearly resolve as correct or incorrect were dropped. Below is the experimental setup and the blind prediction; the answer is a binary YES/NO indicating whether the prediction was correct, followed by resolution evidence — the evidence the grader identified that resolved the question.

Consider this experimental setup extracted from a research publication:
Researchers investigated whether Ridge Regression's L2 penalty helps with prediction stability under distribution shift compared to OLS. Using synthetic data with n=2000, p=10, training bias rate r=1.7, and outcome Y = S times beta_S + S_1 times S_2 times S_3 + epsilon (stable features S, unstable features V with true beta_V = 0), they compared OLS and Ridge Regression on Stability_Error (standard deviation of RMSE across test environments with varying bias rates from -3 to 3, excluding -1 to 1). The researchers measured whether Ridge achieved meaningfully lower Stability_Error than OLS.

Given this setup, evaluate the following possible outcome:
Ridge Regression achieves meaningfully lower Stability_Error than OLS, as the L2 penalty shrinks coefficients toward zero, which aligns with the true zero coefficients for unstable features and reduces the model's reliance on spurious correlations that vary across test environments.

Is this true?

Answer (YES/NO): NO